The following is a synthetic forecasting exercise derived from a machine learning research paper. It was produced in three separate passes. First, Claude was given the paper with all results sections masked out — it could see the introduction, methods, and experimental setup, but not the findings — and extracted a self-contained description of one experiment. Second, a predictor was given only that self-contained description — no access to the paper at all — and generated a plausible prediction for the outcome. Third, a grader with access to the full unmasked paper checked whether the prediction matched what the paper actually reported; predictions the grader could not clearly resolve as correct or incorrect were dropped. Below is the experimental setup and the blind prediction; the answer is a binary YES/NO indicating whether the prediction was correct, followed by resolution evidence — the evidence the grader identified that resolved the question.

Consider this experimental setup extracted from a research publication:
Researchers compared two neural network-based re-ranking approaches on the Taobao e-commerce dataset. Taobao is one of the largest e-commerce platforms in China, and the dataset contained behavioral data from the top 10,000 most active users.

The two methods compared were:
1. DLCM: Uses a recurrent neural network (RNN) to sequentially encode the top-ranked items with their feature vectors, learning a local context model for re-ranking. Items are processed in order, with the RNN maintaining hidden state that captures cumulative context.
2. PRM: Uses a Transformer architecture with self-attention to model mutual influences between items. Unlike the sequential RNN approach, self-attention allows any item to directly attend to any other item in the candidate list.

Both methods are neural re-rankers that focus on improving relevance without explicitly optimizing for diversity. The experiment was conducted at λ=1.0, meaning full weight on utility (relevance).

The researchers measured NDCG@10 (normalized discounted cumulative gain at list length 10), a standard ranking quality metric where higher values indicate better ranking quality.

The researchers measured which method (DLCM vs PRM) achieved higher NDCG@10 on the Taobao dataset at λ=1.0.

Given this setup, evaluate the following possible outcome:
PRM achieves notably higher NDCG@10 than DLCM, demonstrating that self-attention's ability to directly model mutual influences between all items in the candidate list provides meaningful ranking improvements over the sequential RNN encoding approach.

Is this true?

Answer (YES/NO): YES